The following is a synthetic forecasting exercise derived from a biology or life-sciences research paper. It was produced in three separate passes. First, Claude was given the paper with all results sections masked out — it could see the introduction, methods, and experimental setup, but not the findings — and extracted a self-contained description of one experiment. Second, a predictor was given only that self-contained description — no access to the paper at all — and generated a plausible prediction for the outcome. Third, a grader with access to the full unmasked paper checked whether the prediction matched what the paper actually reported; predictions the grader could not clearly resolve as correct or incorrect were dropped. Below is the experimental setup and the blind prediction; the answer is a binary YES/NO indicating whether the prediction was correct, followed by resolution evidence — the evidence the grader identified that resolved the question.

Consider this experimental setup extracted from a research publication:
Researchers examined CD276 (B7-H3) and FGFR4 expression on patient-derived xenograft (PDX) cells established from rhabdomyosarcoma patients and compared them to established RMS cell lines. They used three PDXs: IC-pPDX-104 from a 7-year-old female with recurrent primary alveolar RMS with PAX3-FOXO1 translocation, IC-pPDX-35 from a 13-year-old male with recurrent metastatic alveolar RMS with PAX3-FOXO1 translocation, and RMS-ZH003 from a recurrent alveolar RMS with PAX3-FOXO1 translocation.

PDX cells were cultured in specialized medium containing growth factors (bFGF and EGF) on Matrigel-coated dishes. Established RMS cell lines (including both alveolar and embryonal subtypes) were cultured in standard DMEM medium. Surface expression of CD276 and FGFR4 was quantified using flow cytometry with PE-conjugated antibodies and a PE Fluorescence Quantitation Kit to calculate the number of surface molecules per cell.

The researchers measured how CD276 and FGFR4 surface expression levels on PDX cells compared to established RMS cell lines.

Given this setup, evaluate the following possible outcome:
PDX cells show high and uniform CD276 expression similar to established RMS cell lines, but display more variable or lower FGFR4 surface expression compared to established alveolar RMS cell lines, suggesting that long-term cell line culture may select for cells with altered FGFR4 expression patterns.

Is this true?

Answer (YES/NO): NO